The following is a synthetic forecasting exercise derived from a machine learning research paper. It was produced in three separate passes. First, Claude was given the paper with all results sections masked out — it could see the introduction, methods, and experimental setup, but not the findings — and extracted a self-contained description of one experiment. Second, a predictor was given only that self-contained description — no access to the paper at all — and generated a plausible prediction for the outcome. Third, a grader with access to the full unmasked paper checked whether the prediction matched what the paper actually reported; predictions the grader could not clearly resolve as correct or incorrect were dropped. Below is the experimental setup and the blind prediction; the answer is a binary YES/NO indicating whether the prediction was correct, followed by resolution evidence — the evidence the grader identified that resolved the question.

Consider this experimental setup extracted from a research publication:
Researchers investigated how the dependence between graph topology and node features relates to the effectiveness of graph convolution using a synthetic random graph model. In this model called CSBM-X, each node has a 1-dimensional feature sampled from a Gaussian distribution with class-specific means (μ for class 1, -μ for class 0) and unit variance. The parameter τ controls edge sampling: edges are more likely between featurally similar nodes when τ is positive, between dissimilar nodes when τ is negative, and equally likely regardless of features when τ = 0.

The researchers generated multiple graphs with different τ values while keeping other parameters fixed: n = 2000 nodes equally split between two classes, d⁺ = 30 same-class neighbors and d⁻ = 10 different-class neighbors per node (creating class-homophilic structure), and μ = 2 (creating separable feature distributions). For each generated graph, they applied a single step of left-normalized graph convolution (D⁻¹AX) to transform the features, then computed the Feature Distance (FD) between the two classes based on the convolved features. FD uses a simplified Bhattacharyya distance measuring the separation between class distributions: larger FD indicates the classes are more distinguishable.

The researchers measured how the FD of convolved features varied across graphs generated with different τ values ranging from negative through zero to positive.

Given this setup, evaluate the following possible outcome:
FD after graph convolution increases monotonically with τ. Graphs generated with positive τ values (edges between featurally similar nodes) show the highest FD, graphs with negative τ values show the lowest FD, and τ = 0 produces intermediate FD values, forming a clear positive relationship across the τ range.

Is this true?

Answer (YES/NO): NO